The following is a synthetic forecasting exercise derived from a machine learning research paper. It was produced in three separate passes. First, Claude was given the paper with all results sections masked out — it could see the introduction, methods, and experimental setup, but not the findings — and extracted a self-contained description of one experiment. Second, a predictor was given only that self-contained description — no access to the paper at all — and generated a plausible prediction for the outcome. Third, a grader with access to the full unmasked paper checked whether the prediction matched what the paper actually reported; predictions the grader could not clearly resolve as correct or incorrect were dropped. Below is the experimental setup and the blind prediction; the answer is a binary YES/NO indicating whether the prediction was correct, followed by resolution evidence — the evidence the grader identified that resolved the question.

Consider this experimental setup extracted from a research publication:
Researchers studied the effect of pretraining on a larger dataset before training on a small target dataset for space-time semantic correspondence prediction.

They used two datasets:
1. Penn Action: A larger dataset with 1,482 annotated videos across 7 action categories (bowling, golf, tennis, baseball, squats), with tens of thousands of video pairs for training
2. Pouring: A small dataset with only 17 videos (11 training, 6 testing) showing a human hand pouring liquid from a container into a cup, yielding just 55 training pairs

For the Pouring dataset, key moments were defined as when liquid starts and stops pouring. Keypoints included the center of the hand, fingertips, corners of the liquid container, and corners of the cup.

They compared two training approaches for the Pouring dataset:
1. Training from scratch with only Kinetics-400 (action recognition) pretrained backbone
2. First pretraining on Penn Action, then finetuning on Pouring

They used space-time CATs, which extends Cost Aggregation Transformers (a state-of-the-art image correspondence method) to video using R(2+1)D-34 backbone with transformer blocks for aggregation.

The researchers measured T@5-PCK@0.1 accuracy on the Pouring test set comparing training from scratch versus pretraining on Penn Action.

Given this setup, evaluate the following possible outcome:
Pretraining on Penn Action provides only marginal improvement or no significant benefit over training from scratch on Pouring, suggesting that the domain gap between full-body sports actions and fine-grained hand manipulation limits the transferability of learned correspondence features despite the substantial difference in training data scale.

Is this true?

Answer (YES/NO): NO